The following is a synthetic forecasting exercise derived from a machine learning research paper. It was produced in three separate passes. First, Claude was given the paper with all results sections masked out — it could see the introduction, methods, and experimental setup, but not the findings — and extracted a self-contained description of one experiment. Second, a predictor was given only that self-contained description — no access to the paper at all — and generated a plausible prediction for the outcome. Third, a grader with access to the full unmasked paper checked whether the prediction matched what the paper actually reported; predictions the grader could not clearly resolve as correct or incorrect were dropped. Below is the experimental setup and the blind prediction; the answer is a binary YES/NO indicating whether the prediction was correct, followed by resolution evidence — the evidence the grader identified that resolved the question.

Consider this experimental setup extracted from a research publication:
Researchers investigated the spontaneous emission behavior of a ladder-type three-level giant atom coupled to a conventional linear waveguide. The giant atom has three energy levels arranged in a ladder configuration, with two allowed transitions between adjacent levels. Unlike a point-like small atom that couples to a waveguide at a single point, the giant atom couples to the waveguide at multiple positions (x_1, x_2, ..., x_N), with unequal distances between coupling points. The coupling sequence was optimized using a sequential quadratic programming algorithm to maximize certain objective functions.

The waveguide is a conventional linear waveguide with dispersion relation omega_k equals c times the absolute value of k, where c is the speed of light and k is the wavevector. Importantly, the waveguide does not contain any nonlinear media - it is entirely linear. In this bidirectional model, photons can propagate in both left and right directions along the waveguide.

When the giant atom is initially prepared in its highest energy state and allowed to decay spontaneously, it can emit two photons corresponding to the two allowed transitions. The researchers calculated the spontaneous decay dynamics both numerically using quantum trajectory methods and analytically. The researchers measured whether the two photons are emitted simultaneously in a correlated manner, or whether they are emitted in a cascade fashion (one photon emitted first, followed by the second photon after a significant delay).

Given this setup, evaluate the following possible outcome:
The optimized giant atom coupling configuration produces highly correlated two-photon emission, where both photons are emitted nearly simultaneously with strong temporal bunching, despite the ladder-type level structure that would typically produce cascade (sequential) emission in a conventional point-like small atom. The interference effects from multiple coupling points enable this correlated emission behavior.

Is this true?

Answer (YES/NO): YES